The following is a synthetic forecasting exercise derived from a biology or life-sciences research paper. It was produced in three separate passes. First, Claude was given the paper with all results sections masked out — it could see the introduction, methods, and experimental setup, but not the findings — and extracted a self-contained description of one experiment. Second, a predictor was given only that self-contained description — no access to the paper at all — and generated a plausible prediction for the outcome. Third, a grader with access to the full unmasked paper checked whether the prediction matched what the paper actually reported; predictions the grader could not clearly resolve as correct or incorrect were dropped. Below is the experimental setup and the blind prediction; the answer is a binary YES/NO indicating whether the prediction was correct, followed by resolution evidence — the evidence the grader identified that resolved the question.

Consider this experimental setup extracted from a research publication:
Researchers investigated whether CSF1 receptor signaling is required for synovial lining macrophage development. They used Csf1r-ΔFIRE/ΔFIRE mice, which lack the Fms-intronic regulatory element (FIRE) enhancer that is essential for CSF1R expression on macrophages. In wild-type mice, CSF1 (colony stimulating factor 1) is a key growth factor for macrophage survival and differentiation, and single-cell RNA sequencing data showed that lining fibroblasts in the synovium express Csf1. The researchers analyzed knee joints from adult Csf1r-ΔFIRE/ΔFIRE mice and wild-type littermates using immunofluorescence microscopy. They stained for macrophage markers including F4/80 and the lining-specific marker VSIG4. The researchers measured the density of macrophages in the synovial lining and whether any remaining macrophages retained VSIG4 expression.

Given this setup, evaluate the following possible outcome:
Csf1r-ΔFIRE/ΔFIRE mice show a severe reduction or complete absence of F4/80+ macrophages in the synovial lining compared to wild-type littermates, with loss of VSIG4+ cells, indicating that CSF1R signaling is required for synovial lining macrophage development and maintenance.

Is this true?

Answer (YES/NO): NO